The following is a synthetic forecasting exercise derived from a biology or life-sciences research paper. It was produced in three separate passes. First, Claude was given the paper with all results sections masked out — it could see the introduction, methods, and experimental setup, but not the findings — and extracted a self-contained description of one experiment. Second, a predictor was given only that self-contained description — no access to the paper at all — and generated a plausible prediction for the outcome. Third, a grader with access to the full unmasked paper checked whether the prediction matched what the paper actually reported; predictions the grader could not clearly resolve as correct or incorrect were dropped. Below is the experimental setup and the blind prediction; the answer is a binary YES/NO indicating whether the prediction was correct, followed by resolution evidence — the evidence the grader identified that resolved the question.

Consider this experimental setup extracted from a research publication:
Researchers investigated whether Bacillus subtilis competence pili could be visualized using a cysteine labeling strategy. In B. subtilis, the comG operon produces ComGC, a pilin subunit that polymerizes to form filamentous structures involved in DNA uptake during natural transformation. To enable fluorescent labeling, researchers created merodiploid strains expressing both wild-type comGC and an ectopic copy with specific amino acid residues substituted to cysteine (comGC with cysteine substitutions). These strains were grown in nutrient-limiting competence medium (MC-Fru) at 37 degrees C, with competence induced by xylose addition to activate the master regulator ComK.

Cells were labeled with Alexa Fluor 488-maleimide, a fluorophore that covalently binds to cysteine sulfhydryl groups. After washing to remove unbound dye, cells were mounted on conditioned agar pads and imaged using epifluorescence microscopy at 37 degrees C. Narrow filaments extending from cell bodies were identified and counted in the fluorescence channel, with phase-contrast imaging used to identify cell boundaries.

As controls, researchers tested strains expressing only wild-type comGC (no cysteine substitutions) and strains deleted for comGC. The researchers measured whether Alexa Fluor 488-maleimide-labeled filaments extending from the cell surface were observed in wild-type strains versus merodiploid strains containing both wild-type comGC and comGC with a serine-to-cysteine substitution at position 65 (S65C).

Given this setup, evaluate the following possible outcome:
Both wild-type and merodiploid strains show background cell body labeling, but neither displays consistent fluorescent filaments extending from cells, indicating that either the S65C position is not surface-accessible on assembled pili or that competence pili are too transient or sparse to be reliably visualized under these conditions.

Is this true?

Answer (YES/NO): NO